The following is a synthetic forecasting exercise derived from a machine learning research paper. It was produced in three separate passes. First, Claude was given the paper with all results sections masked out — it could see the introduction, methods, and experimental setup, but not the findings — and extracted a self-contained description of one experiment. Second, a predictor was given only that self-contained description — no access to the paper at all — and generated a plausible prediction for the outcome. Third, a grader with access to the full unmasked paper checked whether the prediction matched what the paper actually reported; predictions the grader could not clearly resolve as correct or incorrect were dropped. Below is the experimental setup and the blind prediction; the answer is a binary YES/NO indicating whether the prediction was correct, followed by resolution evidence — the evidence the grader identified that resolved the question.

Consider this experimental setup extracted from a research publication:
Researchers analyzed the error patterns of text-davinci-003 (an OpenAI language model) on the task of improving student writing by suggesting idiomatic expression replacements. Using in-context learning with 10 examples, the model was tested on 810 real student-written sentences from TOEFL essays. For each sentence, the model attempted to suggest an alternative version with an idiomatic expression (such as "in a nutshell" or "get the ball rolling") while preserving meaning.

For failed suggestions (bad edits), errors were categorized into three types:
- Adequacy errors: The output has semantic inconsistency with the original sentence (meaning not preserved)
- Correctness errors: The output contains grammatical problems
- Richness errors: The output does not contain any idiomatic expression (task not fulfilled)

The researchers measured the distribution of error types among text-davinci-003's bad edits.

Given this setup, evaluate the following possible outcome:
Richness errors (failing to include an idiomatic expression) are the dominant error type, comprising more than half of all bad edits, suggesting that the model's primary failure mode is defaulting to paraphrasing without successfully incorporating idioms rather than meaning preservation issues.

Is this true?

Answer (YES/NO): YES